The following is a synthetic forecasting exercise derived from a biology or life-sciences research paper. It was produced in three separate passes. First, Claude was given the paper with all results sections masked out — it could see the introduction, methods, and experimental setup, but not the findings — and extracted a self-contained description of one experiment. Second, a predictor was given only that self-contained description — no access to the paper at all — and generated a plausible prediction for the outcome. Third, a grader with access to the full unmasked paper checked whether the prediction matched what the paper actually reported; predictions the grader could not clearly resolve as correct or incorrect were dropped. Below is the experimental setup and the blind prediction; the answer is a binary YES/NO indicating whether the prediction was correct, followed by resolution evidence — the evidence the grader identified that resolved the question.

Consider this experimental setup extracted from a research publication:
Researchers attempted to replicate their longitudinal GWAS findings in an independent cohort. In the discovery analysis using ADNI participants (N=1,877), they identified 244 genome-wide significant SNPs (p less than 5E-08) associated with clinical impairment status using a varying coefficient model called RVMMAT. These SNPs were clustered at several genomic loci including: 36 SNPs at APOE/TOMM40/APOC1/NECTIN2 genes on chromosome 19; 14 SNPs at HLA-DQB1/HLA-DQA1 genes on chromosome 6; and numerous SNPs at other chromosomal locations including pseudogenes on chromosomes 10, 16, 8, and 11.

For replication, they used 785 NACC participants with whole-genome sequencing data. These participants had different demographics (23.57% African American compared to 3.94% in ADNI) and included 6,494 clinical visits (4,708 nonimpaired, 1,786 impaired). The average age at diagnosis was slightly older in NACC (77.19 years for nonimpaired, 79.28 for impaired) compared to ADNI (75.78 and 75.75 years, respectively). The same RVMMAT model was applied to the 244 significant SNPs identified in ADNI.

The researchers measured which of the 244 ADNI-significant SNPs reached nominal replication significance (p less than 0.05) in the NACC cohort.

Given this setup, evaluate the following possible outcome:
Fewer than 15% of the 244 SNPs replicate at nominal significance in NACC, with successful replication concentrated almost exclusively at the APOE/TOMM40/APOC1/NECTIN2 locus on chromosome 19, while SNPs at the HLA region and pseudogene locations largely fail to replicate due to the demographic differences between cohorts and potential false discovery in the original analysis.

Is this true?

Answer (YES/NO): YES